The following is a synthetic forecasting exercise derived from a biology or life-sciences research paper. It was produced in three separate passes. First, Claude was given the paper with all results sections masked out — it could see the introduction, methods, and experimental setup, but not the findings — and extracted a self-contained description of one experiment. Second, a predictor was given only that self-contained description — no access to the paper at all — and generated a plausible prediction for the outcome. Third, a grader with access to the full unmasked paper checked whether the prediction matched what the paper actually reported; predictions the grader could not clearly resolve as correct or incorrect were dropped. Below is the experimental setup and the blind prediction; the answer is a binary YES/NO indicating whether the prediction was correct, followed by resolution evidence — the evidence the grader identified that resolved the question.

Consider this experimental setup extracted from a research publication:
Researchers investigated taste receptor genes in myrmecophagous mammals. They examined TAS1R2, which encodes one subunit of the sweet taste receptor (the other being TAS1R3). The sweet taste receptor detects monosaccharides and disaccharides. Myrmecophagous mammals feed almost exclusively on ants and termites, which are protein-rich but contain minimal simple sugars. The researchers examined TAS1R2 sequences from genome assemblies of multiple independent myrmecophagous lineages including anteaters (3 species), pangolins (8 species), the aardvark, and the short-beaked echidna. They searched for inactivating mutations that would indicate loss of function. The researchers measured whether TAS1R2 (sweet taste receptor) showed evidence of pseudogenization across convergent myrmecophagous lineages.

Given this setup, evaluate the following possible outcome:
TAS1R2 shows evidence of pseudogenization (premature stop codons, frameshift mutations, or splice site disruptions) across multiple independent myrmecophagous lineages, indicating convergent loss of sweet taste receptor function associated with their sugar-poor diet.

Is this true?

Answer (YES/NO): YES